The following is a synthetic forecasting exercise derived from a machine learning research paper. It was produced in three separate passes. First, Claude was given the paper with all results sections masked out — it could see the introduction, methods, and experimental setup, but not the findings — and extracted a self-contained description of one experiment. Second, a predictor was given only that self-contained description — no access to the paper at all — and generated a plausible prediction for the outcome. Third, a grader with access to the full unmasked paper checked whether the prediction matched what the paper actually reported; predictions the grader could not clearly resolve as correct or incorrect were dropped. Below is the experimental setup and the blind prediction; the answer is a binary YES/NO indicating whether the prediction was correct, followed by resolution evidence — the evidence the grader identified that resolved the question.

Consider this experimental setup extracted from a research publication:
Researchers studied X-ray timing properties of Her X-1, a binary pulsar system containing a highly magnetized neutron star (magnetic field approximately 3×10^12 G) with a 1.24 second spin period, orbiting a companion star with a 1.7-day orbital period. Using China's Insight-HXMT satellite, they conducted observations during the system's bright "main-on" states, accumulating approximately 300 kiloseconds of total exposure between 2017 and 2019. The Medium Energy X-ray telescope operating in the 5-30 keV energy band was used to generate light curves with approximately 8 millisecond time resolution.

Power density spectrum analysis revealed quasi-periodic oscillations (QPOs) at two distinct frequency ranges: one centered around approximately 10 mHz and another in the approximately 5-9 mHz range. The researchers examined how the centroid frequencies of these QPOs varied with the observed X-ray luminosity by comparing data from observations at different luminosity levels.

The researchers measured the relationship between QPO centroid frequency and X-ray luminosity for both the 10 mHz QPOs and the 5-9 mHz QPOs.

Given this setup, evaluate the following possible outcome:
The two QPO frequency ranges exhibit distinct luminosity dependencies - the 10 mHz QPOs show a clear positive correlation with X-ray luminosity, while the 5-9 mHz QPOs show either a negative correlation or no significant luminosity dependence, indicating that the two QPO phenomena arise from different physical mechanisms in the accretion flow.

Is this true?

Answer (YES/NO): NO